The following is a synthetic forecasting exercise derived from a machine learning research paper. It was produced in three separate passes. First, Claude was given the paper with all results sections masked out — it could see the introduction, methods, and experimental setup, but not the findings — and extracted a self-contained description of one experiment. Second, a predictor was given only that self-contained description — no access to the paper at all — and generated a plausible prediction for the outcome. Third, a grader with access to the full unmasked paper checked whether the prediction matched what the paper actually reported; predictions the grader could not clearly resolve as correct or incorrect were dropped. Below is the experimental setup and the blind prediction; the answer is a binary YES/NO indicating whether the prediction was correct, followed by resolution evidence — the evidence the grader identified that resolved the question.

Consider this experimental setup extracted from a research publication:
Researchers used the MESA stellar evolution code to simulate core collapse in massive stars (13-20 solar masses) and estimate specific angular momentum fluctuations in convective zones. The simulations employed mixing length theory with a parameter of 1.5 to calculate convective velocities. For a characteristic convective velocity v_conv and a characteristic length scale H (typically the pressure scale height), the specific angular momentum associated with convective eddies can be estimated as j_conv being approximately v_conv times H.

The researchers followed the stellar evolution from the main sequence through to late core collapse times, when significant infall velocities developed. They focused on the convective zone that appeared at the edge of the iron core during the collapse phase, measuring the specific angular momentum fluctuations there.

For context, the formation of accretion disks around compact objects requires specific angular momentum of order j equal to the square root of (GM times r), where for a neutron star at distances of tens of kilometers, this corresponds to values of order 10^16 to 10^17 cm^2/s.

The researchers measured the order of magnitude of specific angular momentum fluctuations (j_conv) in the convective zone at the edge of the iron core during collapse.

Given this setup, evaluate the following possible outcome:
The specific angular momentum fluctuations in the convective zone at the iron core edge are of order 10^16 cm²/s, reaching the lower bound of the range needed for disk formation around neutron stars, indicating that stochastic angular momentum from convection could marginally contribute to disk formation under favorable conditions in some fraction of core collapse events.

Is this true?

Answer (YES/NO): NO